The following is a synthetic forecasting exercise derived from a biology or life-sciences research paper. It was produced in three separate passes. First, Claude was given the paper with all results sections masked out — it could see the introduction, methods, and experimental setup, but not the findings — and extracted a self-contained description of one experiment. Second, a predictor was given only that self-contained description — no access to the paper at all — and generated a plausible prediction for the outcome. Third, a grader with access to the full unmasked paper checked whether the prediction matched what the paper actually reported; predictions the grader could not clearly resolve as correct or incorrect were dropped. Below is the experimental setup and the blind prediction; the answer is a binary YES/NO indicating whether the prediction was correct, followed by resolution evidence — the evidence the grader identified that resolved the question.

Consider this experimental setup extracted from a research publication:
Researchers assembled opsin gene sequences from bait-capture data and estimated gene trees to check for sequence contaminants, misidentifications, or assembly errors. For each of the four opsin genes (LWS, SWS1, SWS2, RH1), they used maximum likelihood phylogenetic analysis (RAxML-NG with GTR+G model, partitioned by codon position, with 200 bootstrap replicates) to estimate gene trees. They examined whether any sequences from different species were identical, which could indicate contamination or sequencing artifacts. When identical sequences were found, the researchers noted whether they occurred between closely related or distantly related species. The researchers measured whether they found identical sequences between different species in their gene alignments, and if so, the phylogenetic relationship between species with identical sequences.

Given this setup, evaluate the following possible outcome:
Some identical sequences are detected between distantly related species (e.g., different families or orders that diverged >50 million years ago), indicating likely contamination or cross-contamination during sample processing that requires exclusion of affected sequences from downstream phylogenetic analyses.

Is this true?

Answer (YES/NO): NO